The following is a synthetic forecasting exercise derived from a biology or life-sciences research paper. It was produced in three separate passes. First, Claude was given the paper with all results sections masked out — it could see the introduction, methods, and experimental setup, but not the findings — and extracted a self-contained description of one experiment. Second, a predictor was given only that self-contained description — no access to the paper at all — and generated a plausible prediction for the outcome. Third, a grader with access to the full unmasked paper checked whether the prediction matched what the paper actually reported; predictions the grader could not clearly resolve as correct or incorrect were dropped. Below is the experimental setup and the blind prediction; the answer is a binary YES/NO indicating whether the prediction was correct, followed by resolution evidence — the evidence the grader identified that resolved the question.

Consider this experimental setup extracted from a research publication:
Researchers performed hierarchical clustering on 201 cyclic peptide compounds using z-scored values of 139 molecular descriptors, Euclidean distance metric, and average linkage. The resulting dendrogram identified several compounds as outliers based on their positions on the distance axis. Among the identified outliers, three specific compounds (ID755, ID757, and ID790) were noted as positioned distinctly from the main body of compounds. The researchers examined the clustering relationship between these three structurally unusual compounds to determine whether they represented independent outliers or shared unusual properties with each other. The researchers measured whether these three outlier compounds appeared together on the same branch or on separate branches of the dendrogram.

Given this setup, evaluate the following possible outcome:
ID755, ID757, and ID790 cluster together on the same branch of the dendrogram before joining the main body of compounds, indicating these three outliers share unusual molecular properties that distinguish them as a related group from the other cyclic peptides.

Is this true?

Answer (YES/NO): YES